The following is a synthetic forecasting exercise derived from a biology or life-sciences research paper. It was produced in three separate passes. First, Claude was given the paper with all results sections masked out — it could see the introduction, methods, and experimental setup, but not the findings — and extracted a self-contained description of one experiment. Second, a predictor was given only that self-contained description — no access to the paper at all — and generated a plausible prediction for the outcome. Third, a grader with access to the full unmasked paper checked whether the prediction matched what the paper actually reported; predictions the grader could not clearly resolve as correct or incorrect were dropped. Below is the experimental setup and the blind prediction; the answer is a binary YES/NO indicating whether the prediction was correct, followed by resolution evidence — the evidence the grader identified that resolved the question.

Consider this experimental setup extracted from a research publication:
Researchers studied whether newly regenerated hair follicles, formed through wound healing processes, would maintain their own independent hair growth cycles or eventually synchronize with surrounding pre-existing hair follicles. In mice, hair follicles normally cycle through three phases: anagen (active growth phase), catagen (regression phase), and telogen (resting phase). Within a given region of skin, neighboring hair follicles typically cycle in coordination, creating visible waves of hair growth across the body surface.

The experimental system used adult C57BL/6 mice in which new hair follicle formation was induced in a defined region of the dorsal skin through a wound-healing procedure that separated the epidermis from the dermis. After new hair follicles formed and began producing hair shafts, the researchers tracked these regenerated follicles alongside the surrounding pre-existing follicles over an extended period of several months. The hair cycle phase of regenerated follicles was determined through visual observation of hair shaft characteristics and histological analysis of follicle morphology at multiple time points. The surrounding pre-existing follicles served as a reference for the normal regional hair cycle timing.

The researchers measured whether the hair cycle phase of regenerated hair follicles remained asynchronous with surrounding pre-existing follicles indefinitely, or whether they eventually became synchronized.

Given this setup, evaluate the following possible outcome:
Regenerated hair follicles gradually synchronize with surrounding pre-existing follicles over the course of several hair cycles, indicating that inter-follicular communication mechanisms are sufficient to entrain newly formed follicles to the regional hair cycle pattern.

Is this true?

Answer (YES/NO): YES